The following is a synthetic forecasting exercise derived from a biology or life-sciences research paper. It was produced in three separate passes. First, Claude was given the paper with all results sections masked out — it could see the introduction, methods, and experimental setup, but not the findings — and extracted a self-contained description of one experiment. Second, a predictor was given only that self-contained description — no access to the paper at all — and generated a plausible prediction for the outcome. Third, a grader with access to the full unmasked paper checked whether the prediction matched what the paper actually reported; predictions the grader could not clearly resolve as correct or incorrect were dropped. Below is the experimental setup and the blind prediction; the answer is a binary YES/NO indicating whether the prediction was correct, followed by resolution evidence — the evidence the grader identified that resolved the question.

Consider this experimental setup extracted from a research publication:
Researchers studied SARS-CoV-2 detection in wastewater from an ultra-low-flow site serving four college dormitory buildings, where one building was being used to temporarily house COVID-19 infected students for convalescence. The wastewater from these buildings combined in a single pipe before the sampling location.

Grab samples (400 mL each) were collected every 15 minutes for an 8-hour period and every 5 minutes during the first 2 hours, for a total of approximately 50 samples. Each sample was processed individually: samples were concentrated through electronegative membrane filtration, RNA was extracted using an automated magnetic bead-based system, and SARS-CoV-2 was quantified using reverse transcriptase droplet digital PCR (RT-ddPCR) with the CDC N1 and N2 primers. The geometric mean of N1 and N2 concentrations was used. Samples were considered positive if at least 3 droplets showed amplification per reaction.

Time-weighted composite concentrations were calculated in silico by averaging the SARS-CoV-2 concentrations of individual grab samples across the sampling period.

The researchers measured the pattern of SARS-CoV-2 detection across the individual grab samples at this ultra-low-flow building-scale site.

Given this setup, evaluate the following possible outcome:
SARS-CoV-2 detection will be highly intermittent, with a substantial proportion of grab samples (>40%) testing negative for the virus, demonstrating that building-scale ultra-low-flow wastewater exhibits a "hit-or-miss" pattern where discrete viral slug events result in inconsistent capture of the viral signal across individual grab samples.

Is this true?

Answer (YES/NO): YES